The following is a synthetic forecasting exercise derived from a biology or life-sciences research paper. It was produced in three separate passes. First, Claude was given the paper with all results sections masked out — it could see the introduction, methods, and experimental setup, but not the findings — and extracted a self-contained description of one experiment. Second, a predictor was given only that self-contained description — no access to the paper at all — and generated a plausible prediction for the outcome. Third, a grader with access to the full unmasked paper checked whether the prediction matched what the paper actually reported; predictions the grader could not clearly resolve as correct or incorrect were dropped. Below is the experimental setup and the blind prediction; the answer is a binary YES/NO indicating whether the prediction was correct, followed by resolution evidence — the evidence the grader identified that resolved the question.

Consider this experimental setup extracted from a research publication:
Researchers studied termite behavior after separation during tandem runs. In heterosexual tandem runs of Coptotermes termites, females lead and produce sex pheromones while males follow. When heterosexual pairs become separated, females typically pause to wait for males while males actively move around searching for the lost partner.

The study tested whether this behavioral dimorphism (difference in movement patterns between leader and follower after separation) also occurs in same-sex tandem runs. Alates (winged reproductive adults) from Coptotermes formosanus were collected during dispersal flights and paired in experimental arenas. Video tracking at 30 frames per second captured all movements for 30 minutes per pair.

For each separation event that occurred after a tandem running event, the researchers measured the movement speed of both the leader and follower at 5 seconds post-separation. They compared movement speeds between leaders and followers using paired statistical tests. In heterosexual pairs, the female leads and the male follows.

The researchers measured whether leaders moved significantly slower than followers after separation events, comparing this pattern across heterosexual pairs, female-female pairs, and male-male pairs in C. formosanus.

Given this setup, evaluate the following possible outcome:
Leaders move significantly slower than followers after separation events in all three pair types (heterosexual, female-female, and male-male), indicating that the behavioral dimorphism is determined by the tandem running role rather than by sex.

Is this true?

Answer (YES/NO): NO